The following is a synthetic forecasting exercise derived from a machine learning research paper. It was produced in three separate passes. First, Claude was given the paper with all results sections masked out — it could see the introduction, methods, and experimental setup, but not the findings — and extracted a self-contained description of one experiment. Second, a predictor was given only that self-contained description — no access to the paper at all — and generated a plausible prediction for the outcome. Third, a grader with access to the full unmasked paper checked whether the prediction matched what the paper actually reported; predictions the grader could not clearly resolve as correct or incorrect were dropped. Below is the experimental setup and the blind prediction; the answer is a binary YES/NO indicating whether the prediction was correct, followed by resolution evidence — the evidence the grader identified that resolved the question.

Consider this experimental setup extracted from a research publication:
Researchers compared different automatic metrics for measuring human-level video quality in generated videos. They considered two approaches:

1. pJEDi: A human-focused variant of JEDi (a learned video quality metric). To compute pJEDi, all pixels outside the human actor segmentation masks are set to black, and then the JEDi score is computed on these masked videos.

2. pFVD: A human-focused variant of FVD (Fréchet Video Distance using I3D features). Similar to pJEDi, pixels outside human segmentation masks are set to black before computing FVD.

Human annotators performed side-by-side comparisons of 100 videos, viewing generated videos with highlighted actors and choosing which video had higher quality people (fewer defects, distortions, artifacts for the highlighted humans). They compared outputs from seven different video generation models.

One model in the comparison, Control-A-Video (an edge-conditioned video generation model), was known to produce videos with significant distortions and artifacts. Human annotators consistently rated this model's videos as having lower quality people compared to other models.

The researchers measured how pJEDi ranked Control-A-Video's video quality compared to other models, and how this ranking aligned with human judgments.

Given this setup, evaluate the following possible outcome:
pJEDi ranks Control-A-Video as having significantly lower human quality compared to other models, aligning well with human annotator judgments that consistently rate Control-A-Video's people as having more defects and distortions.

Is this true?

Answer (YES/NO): NO